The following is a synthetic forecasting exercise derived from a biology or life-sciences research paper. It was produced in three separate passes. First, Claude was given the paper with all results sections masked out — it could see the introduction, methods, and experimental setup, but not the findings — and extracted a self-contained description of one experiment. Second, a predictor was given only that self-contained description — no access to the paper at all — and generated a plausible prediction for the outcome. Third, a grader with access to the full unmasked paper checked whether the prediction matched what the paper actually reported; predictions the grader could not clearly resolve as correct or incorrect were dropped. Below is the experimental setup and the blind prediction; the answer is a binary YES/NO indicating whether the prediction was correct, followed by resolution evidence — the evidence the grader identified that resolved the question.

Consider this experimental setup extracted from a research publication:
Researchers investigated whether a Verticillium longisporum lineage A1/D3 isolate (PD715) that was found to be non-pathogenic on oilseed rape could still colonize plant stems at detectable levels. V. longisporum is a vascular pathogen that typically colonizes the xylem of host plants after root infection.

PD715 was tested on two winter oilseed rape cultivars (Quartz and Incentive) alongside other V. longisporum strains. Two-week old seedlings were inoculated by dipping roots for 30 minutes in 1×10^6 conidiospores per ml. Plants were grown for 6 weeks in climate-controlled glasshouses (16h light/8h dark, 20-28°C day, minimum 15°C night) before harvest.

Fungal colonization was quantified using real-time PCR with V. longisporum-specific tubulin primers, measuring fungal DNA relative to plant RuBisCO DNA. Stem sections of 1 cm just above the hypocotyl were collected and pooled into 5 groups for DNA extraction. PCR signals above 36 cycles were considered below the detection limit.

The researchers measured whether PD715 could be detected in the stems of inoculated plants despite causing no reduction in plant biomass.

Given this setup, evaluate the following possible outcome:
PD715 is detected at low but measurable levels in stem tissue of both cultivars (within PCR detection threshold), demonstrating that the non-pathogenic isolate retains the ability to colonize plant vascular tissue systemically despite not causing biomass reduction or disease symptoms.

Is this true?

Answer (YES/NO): NO